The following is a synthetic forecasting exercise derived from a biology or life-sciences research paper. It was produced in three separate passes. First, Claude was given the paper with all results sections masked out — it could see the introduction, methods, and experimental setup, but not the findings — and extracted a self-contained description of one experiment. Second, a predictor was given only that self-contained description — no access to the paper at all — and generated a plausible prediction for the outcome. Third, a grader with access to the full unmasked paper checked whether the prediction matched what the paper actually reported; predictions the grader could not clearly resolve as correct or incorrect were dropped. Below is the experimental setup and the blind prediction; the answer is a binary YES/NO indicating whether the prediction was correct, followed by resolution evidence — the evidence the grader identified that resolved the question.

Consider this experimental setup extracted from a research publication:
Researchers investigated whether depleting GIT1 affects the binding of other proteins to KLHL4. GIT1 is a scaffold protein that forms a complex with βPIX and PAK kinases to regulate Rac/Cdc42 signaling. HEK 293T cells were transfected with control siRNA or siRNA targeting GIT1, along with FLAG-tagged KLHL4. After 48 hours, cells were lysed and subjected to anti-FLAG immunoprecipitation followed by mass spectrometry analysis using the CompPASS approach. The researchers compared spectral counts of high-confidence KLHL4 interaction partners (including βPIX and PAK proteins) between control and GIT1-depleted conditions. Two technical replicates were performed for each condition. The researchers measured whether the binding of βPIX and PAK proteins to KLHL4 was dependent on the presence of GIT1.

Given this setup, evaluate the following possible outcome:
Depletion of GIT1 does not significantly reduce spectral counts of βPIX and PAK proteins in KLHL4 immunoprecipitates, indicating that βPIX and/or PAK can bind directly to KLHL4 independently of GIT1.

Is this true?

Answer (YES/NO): NO